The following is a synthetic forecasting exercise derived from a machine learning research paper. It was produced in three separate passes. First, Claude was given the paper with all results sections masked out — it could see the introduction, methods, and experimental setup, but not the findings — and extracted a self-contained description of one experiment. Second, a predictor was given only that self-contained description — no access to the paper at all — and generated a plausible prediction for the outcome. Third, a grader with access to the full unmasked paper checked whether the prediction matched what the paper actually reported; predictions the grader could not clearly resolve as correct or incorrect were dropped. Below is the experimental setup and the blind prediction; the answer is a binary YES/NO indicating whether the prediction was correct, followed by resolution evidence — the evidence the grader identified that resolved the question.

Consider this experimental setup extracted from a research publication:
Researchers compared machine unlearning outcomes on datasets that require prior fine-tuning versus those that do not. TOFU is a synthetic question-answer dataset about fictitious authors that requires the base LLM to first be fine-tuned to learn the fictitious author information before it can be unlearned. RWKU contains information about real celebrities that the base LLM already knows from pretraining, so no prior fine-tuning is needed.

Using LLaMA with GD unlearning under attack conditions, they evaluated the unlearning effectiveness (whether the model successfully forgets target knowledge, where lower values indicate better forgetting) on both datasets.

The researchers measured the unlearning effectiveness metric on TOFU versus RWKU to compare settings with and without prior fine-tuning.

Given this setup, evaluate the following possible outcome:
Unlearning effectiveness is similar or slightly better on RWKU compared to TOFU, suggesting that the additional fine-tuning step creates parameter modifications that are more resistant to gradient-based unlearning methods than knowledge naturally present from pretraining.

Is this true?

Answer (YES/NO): NO